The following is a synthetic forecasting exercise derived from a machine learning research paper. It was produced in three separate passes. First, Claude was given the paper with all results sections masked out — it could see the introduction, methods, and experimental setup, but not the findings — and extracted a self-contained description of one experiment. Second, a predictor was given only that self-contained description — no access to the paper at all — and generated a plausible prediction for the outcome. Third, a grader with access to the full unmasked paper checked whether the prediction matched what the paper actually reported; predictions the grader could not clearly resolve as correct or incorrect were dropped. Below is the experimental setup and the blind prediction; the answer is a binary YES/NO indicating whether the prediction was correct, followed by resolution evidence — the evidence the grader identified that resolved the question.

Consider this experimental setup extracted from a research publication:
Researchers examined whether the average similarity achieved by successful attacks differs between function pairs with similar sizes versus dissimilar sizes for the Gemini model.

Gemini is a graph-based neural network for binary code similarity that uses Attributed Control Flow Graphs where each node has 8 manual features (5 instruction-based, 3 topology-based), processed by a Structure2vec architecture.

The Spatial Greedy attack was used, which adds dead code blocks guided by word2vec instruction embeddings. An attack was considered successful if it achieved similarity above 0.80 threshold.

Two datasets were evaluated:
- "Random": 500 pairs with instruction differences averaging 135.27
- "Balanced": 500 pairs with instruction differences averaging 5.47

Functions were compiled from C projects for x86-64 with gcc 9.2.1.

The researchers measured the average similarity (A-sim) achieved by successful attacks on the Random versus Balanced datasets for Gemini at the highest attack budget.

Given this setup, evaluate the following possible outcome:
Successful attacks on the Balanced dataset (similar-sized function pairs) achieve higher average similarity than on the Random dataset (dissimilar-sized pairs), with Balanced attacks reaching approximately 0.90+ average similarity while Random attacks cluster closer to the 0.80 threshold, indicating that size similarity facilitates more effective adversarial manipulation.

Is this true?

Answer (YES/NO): NO